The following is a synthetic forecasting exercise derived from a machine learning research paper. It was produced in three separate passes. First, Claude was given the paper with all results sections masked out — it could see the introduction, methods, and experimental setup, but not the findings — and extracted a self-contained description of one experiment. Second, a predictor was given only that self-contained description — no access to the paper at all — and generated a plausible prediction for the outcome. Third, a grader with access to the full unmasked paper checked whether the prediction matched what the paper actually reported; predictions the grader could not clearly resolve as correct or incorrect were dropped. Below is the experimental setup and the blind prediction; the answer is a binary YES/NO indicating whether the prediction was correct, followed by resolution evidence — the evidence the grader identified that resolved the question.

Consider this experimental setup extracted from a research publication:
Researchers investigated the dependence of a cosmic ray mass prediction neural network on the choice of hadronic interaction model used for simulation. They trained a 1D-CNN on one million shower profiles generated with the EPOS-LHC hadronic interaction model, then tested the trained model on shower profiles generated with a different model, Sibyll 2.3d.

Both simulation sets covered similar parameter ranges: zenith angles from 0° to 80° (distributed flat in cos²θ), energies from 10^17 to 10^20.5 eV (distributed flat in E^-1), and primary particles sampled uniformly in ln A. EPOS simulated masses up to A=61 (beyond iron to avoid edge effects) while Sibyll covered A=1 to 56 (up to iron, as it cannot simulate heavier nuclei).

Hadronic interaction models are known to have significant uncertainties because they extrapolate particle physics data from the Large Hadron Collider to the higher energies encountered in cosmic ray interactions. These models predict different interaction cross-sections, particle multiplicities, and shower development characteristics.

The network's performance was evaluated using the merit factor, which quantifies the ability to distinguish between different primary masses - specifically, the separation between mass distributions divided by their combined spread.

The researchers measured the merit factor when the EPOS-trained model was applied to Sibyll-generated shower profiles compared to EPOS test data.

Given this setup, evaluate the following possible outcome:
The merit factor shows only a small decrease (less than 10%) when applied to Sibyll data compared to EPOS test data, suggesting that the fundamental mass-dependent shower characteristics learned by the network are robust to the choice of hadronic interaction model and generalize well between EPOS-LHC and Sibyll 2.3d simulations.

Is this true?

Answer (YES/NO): YES